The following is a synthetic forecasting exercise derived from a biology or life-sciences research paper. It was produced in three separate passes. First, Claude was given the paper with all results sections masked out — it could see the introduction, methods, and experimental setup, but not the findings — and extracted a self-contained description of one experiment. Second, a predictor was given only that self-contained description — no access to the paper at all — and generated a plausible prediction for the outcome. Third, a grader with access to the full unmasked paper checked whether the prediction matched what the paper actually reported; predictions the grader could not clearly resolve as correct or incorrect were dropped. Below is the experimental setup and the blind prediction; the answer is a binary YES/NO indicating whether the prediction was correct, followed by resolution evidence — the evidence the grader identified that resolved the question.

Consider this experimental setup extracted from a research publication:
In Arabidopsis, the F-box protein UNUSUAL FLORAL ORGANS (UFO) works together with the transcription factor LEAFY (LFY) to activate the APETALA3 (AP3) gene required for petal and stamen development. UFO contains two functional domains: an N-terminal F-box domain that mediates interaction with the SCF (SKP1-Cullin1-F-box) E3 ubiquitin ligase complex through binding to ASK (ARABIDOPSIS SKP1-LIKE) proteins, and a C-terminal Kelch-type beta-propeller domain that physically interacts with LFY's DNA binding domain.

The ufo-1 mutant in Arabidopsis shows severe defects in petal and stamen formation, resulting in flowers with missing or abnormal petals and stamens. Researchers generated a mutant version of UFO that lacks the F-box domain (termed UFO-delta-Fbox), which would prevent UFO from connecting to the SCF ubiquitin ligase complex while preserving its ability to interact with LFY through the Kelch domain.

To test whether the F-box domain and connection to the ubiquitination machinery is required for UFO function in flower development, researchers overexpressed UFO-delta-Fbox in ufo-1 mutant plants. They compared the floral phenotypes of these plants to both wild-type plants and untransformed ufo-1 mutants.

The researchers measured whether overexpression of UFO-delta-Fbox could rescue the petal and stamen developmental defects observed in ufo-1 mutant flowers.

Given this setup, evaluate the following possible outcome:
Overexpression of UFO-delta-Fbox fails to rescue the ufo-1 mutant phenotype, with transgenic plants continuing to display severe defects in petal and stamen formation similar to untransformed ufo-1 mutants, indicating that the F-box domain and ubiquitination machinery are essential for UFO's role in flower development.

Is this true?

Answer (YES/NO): NO